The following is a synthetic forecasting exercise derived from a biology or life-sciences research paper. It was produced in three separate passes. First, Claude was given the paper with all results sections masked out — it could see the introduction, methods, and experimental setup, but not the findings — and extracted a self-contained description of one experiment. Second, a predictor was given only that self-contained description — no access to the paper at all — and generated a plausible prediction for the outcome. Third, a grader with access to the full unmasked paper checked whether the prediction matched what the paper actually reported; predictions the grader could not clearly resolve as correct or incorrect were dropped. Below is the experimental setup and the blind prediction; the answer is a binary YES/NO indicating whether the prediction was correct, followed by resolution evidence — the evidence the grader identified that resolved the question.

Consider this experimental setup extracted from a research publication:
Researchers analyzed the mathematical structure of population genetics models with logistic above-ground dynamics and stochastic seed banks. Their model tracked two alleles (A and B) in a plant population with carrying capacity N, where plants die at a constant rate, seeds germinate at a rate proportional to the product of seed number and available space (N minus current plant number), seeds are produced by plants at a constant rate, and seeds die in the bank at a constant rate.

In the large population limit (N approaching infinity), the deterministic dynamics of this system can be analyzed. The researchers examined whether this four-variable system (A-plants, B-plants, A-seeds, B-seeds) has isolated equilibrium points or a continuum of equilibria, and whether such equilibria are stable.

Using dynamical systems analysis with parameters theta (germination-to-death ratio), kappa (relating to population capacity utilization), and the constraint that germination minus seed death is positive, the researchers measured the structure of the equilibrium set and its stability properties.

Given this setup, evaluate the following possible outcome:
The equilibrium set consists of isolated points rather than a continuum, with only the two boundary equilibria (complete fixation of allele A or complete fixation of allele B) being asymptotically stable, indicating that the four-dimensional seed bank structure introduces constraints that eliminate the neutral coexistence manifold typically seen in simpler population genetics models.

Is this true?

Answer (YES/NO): NO